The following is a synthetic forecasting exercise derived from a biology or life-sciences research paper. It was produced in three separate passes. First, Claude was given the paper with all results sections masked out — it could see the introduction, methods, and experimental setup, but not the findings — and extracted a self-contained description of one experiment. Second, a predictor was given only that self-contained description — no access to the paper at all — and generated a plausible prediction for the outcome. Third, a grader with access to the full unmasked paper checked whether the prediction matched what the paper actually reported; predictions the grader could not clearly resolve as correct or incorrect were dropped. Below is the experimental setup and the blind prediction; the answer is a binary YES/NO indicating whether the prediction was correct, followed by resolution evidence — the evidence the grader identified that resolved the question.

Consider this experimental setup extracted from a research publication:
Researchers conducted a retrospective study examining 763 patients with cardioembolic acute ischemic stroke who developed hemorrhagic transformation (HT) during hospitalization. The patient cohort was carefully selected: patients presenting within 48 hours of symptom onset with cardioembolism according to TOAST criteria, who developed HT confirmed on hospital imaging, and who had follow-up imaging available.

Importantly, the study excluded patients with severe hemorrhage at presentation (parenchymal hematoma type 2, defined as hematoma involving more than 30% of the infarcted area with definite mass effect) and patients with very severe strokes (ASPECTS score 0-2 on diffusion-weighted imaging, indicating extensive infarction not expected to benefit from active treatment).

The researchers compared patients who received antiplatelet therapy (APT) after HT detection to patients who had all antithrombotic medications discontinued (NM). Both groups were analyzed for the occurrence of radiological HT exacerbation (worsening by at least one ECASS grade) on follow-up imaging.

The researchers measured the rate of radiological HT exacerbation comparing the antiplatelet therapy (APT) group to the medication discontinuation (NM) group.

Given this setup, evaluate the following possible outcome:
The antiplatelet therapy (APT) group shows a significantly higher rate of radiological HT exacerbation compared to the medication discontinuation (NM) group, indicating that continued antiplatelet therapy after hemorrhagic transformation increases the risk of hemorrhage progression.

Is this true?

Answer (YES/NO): NO